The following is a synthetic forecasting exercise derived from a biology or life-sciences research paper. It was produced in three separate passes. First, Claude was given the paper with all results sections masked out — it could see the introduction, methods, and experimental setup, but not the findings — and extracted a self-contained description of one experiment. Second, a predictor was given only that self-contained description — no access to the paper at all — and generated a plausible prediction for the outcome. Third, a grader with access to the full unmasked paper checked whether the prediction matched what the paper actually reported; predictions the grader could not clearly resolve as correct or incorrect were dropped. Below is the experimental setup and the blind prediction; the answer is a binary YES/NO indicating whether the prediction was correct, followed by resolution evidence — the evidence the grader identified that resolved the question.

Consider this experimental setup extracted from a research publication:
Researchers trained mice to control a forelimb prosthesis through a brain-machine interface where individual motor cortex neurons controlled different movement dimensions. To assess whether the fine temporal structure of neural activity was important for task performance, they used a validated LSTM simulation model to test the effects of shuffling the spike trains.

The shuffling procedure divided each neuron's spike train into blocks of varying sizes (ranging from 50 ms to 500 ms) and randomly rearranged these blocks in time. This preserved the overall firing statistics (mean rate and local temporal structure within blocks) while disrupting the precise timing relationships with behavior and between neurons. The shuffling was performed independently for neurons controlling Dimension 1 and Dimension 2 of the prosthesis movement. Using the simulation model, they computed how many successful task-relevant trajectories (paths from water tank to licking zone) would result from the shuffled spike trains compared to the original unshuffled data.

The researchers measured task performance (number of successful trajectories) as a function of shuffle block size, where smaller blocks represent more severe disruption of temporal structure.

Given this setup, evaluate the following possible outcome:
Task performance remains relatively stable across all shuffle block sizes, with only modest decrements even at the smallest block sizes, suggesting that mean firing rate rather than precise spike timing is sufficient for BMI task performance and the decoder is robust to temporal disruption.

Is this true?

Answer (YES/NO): NO